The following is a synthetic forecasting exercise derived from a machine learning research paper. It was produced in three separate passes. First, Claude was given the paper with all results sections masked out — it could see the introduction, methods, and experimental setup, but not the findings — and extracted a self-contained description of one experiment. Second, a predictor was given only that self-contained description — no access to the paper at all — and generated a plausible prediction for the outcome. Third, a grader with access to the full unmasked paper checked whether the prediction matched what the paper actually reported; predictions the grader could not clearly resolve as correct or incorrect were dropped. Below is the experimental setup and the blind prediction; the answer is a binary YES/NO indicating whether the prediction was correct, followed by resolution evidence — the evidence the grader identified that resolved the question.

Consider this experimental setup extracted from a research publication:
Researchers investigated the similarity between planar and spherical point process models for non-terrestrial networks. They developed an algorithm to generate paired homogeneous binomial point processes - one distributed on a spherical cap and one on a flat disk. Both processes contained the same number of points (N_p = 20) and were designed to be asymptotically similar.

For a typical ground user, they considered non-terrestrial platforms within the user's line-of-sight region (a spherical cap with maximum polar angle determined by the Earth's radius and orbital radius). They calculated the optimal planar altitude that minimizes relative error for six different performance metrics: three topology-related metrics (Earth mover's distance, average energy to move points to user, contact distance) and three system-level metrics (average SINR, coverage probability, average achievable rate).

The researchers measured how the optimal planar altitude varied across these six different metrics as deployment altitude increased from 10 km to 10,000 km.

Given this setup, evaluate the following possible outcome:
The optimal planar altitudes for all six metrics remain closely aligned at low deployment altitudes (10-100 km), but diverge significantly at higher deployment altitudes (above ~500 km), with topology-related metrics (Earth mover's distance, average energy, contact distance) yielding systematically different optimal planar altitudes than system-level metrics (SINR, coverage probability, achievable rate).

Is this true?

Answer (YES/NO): NO